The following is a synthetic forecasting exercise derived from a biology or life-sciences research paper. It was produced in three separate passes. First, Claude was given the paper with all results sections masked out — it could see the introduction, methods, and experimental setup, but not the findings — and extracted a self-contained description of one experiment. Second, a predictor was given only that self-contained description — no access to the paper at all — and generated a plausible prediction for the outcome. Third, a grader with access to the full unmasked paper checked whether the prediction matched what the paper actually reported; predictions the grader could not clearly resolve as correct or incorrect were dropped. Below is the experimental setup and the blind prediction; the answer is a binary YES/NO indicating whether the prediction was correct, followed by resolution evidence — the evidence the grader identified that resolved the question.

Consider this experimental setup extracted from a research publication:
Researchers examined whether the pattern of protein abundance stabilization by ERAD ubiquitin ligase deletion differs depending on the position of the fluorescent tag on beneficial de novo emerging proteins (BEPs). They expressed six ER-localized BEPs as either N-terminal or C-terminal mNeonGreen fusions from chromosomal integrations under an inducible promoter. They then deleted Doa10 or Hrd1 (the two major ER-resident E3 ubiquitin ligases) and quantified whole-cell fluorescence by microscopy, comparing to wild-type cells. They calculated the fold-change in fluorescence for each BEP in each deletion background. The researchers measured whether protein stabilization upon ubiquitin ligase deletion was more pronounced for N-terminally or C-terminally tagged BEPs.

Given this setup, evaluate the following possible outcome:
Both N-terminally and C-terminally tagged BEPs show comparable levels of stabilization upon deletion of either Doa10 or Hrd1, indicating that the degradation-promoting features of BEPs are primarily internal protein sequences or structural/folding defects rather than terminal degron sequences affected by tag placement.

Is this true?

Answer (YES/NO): NO